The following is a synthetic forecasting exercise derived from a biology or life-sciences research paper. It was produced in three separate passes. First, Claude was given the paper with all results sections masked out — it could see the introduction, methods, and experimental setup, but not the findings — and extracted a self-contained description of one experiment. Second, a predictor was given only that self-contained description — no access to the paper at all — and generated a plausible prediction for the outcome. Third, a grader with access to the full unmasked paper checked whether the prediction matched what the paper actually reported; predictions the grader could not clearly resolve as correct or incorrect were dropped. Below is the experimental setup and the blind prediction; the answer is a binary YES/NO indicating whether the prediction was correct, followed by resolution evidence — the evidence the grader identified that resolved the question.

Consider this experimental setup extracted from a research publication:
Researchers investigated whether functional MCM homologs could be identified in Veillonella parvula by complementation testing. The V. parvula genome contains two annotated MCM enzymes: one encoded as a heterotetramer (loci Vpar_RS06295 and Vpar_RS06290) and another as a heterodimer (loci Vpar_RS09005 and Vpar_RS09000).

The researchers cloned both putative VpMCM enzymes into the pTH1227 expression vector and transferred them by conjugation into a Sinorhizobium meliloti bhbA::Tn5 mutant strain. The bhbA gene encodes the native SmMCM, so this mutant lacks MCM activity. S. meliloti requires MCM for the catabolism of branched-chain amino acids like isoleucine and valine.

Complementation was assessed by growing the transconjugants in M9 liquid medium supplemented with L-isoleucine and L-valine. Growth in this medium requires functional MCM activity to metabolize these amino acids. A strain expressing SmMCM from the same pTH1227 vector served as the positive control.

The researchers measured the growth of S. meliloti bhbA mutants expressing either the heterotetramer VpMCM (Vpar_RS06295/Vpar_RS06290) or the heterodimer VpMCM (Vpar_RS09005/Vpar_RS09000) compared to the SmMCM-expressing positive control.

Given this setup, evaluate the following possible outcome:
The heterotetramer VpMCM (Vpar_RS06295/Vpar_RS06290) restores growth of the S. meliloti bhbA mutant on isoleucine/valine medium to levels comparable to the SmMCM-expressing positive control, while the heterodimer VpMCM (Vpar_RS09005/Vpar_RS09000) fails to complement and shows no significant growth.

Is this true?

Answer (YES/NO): NO